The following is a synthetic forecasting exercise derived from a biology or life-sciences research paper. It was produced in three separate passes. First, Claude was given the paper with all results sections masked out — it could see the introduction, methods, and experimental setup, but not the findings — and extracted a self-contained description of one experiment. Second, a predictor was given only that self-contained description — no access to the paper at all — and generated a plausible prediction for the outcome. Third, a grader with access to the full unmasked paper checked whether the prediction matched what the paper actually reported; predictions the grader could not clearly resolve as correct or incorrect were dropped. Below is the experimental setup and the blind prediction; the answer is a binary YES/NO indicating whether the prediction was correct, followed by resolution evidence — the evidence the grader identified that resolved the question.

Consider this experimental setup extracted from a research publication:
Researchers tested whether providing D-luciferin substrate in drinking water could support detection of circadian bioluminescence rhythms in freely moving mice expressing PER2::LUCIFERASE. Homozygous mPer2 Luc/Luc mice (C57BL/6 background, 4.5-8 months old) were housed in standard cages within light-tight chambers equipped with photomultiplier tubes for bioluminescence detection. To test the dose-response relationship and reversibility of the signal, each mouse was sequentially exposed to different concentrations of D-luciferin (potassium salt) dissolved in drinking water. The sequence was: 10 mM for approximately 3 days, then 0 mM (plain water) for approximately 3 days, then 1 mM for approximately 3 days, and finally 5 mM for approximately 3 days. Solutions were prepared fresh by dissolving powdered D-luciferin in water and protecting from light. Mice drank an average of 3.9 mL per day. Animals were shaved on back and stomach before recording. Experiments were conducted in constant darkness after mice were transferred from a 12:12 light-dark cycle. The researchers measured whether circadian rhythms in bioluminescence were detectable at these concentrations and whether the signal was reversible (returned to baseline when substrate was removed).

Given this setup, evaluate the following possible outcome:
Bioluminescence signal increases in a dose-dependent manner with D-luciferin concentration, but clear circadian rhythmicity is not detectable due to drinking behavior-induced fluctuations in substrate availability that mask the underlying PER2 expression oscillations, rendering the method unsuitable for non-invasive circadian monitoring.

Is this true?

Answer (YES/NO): NO